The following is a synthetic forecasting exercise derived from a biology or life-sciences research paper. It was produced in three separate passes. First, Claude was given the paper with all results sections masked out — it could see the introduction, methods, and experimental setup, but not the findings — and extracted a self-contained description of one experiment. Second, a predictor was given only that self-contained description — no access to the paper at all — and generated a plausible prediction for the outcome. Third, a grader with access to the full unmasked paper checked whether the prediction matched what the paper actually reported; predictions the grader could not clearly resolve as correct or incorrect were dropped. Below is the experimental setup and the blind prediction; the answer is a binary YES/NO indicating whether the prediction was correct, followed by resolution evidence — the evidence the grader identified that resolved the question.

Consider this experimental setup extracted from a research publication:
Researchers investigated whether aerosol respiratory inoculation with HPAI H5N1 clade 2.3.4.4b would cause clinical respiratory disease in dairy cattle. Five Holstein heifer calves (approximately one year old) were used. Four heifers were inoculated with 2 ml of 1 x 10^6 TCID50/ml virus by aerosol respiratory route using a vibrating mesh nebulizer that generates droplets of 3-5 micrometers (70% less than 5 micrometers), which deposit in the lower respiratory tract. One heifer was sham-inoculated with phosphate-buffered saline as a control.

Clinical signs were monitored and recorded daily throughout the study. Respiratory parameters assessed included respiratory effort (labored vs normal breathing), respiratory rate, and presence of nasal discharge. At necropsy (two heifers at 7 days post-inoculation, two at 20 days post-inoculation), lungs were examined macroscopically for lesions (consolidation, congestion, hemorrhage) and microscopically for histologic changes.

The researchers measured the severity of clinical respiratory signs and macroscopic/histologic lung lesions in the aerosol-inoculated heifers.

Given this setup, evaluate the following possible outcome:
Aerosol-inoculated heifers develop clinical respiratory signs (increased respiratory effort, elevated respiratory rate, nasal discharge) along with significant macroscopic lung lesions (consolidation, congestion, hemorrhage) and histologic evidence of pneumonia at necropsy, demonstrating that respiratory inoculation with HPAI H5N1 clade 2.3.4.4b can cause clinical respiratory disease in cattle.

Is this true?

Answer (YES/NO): NO